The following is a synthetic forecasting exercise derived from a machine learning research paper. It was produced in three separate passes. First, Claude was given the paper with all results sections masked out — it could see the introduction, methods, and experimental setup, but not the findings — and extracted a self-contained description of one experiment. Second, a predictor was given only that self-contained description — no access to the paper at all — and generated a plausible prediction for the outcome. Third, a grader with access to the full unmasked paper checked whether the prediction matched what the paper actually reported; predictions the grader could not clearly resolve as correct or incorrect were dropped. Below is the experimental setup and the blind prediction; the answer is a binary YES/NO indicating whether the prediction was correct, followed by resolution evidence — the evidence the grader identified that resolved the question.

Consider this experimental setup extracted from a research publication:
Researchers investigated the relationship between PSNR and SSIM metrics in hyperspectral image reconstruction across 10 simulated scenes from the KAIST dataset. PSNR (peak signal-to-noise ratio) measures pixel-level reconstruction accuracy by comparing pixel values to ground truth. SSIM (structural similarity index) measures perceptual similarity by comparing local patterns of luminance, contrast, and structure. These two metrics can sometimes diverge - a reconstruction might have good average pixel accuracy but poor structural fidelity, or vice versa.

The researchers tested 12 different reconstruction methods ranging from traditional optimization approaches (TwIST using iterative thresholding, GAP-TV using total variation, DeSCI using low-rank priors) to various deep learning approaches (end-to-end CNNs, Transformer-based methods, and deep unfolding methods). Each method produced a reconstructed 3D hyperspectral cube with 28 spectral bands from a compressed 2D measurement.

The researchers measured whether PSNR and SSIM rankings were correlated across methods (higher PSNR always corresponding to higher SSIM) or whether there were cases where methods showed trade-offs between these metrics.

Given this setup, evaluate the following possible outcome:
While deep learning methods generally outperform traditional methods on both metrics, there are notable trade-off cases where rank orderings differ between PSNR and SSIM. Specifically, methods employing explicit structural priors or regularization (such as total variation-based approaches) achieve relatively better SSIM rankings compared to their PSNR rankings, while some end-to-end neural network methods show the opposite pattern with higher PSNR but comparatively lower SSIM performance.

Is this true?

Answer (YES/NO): NO